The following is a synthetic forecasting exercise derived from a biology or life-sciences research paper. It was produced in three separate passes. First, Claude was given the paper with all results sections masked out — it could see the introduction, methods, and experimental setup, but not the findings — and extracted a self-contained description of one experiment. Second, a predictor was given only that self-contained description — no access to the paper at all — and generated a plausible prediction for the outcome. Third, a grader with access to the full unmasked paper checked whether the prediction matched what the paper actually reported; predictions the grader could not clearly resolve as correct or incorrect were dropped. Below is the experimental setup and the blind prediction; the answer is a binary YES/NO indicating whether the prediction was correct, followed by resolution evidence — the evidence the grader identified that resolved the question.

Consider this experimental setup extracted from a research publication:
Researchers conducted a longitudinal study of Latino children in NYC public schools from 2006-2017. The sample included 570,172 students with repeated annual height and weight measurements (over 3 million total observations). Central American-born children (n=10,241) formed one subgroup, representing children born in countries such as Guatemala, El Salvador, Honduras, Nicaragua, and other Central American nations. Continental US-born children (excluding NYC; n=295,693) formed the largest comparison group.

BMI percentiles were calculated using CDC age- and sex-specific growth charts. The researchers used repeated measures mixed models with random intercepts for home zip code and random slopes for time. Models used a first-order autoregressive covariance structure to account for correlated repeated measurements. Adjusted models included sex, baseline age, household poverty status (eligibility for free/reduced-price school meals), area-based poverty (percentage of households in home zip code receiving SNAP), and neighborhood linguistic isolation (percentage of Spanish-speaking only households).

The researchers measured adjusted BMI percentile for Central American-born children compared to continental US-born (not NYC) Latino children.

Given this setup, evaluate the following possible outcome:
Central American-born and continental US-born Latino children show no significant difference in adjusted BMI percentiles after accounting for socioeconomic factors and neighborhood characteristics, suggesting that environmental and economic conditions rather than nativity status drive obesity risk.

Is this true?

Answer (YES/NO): NO